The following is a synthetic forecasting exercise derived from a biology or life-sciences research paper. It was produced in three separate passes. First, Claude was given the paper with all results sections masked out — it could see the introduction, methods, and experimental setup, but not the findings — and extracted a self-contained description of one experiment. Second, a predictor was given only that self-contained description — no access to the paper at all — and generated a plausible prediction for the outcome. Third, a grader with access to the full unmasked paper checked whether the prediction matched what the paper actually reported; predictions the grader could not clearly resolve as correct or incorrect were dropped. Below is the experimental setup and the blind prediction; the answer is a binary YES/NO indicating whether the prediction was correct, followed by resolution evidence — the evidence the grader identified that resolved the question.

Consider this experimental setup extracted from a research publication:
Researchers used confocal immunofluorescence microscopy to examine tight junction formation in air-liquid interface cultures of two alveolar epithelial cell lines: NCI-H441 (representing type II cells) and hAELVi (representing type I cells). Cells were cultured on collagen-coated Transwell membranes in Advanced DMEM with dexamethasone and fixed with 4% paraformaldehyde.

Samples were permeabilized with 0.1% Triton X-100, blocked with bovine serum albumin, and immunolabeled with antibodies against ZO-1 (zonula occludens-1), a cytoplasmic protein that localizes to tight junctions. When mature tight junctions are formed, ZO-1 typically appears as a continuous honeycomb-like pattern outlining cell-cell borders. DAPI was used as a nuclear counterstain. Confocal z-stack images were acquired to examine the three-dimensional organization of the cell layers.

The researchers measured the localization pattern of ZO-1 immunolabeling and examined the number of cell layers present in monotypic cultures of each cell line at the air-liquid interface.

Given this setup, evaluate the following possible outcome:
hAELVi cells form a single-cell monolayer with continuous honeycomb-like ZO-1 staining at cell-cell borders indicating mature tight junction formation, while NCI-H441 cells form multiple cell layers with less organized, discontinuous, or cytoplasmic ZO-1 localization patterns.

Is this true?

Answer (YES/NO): NO